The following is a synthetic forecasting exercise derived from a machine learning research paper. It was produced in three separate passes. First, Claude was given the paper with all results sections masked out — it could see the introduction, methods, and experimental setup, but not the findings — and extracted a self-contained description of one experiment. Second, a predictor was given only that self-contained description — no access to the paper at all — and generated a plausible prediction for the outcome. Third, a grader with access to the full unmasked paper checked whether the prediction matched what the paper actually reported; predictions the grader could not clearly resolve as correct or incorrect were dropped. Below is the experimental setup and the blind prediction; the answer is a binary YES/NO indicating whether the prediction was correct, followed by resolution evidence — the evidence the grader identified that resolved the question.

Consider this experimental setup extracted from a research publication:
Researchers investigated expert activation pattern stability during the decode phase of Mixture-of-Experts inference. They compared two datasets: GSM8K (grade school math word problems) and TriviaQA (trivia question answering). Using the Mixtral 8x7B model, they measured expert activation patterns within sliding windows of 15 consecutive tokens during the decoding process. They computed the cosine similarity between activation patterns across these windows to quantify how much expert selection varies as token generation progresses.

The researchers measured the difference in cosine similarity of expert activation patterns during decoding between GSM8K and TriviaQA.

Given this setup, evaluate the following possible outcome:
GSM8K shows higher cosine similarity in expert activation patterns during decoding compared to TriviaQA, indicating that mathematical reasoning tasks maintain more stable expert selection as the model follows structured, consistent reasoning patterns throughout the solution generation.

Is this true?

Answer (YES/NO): NO